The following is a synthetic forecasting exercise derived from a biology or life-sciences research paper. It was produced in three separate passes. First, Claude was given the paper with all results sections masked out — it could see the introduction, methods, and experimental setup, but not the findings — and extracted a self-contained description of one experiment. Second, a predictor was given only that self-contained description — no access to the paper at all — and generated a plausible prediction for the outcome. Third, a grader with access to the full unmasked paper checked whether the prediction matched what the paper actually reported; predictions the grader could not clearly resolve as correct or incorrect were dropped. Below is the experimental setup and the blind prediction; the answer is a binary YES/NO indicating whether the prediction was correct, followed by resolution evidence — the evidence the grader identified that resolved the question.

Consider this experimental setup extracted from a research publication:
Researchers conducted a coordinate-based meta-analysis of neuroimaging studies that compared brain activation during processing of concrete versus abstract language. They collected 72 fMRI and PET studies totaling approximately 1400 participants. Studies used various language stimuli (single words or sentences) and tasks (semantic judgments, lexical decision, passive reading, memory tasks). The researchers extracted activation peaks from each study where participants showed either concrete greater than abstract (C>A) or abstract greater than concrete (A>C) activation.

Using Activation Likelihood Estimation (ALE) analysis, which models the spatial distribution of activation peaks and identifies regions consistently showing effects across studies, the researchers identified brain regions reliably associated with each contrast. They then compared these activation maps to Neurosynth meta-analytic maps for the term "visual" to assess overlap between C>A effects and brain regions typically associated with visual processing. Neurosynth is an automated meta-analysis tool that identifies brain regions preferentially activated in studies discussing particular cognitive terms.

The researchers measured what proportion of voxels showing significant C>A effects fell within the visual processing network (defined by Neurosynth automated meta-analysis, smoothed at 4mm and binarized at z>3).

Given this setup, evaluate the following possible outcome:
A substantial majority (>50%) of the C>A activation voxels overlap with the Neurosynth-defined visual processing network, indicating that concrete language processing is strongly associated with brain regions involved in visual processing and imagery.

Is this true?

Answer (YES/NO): NO